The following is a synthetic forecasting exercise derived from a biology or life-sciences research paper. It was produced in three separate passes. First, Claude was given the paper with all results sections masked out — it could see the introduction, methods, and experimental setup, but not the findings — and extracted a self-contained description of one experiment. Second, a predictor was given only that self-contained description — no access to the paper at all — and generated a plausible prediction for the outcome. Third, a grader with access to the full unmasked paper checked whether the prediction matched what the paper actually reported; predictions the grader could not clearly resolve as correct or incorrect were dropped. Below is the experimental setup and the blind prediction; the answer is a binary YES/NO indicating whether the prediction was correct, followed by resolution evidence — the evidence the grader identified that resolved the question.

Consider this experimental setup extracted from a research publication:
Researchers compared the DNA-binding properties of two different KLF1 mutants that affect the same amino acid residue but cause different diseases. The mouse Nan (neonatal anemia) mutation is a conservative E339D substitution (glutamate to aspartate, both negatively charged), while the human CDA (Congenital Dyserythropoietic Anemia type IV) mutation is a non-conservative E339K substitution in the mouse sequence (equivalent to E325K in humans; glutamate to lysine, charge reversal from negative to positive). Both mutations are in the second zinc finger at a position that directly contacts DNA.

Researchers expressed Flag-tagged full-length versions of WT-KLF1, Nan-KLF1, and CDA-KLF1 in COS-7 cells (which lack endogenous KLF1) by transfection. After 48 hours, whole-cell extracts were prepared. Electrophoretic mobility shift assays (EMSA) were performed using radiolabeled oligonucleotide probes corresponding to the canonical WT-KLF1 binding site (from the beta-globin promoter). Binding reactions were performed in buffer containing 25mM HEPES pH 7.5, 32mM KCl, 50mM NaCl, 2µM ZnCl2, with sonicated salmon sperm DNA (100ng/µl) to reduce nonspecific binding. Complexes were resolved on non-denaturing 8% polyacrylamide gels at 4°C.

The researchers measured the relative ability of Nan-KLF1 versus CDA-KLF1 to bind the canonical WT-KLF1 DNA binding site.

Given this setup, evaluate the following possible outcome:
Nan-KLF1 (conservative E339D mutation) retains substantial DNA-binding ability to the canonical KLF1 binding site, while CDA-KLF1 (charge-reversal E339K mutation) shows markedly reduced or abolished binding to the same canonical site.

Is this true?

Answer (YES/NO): NO